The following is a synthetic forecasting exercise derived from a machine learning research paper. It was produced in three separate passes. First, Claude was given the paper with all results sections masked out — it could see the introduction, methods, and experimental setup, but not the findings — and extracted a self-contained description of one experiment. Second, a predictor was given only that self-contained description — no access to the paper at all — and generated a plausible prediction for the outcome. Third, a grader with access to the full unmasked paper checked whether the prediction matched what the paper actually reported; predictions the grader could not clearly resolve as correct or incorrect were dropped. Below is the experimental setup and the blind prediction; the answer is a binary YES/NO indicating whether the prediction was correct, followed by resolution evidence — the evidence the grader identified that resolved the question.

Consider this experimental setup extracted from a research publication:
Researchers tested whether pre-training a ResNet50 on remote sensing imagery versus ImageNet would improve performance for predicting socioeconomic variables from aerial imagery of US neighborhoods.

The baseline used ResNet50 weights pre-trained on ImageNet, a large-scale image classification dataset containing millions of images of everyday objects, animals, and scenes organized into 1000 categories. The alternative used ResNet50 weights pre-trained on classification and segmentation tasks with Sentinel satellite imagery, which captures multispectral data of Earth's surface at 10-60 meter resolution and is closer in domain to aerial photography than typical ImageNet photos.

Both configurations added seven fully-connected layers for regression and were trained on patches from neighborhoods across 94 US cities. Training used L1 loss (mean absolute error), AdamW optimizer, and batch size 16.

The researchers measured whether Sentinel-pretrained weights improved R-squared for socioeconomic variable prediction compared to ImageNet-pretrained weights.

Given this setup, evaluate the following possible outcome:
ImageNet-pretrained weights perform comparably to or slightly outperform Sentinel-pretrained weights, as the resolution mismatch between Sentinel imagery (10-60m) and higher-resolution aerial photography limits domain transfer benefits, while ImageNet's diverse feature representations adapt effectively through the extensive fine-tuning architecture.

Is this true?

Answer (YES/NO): YES